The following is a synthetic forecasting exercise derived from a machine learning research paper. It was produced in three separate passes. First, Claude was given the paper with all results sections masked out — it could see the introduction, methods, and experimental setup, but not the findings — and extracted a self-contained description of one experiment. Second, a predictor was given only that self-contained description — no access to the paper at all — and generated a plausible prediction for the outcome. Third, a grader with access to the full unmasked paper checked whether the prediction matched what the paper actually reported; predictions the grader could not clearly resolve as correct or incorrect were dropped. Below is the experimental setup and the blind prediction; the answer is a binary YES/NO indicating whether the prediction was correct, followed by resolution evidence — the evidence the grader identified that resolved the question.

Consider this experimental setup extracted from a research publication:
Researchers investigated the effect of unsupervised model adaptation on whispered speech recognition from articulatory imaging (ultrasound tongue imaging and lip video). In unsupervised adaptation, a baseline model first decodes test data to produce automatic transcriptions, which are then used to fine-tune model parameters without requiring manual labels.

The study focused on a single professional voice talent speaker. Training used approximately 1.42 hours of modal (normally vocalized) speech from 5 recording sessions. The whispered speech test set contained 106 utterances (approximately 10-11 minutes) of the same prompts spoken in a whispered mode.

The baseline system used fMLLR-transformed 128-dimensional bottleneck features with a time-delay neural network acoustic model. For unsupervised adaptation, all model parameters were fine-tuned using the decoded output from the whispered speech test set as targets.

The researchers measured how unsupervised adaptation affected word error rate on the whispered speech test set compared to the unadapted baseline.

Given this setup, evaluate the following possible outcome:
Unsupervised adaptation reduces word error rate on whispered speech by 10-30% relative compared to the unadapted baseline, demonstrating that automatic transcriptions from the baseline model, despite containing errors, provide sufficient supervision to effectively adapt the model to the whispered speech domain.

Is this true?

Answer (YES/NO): NO